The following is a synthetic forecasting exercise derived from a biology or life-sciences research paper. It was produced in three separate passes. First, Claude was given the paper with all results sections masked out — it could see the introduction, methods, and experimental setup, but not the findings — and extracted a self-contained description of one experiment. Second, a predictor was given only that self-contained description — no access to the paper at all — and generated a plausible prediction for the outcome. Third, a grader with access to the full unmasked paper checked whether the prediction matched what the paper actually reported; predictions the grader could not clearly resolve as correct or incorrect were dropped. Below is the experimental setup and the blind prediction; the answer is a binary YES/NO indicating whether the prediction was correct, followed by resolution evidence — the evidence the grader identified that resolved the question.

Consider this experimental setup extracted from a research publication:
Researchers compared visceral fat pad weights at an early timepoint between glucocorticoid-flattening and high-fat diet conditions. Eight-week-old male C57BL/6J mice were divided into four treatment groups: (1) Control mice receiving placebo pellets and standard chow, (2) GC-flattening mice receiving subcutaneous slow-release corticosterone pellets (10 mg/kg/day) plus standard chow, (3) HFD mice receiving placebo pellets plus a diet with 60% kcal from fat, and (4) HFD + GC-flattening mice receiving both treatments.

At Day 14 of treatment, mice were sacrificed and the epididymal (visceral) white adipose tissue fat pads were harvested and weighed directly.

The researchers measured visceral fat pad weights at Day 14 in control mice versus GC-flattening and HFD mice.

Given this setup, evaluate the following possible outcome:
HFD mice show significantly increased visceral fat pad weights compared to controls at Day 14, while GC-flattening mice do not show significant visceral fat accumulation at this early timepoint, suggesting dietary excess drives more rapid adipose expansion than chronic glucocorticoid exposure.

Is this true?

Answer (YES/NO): NO